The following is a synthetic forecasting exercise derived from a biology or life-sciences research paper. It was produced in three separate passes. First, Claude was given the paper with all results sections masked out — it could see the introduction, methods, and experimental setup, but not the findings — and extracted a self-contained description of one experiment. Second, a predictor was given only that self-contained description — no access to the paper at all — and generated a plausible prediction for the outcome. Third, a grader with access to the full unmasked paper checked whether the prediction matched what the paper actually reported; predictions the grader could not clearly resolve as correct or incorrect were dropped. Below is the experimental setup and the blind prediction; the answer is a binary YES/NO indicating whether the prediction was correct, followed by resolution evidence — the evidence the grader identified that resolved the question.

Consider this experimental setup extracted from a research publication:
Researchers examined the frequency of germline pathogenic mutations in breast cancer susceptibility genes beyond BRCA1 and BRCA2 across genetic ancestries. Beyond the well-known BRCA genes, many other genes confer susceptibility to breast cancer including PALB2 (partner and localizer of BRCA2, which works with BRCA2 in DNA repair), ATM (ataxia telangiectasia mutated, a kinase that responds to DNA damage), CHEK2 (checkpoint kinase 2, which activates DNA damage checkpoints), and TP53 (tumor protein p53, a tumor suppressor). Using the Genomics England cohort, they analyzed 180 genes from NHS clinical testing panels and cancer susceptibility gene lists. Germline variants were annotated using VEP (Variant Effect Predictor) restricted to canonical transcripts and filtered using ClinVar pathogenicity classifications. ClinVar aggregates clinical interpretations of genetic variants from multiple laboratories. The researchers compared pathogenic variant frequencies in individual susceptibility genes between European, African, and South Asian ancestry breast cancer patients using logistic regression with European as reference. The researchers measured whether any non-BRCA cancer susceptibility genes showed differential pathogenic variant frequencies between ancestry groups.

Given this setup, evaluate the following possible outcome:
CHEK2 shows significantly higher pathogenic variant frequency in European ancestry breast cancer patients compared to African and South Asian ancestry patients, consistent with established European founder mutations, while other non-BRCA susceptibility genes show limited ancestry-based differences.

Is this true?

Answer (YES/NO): NO